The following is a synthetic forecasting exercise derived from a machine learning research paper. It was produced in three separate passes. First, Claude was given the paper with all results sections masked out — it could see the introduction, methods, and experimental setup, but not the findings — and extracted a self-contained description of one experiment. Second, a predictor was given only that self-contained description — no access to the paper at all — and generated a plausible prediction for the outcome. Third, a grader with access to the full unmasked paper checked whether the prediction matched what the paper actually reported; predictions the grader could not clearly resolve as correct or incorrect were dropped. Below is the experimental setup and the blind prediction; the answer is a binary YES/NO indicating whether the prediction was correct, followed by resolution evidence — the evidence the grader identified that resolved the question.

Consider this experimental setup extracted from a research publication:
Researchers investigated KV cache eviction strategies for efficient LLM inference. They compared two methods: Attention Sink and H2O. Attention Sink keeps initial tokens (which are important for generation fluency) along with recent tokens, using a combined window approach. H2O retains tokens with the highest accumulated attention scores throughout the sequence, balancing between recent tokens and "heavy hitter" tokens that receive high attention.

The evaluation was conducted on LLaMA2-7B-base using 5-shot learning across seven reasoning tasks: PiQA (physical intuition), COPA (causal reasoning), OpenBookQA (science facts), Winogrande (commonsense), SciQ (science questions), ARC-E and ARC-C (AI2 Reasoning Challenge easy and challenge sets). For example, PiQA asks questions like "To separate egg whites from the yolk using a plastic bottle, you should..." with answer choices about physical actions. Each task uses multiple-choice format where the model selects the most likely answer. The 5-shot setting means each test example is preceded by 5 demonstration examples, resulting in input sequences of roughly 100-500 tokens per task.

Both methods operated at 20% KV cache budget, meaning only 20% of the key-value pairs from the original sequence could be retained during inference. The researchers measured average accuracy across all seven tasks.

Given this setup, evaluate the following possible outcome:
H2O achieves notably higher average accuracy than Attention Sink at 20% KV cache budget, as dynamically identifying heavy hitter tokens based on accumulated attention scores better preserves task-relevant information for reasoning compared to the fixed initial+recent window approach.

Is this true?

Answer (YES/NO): YES